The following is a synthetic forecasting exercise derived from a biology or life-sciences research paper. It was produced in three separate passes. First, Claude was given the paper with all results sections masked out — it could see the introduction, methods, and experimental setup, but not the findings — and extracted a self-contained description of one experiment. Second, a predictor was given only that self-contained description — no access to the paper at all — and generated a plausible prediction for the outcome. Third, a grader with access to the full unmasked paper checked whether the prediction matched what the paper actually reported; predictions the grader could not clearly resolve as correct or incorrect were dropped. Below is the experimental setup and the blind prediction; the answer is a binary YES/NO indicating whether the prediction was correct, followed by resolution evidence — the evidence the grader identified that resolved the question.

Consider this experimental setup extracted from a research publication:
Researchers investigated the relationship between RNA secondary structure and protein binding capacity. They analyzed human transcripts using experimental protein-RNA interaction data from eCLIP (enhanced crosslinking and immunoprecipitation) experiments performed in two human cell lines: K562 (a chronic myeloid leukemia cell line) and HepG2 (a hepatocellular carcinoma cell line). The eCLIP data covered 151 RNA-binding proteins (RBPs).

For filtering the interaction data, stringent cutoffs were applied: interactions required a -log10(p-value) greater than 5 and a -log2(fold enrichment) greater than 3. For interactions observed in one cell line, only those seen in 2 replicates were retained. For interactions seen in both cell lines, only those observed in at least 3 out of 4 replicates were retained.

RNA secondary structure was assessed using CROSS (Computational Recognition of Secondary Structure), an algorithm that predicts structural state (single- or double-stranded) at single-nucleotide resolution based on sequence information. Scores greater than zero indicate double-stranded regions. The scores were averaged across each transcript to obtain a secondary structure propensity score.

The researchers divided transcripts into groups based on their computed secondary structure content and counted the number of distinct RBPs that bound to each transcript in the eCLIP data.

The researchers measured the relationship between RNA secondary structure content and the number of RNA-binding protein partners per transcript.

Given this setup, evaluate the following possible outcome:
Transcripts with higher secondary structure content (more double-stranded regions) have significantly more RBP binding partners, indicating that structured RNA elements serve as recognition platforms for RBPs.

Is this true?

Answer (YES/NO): YES